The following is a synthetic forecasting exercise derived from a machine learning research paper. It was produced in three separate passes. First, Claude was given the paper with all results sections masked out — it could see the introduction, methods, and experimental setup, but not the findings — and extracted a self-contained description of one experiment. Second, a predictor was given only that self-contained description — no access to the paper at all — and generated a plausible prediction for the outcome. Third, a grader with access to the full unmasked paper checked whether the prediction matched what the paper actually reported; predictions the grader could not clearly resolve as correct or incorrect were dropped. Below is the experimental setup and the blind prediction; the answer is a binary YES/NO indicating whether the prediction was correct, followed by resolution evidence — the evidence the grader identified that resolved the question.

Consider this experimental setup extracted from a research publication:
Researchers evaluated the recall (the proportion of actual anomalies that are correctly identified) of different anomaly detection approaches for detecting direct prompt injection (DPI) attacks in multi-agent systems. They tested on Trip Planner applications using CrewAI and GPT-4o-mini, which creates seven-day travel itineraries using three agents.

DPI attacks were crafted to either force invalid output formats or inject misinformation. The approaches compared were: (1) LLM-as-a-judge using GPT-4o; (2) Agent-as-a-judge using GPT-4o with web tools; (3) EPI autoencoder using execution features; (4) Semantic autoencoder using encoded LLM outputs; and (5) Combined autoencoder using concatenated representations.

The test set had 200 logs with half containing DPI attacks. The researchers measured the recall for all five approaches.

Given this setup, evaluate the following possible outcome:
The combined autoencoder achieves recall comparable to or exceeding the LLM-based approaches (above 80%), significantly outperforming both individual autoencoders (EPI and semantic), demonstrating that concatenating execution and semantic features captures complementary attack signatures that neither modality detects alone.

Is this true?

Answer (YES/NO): NO